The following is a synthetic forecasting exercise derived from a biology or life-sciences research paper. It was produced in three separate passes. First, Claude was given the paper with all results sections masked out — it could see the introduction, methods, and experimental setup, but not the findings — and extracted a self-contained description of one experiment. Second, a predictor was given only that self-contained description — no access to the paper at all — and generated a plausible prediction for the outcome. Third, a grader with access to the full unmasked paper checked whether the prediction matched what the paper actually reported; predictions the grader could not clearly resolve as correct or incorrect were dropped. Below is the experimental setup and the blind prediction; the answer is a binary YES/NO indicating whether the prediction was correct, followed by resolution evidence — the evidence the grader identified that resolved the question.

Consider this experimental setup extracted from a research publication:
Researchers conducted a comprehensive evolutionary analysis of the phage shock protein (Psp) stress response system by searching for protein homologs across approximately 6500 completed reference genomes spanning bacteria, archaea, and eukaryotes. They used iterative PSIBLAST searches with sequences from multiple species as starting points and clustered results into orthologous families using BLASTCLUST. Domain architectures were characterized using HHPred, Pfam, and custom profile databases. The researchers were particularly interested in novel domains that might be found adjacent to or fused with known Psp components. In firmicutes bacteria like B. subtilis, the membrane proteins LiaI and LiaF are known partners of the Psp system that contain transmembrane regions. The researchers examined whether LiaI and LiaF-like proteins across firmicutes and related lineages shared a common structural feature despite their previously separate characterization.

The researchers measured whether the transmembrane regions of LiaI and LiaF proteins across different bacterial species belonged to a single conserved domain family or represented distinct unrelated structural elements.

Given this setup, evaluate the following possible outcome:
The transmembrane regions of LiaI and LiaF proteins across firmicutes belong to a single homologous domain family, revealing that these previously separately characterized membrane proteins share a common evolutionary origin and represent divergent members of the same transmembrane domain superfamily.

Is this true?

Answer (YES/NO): YES